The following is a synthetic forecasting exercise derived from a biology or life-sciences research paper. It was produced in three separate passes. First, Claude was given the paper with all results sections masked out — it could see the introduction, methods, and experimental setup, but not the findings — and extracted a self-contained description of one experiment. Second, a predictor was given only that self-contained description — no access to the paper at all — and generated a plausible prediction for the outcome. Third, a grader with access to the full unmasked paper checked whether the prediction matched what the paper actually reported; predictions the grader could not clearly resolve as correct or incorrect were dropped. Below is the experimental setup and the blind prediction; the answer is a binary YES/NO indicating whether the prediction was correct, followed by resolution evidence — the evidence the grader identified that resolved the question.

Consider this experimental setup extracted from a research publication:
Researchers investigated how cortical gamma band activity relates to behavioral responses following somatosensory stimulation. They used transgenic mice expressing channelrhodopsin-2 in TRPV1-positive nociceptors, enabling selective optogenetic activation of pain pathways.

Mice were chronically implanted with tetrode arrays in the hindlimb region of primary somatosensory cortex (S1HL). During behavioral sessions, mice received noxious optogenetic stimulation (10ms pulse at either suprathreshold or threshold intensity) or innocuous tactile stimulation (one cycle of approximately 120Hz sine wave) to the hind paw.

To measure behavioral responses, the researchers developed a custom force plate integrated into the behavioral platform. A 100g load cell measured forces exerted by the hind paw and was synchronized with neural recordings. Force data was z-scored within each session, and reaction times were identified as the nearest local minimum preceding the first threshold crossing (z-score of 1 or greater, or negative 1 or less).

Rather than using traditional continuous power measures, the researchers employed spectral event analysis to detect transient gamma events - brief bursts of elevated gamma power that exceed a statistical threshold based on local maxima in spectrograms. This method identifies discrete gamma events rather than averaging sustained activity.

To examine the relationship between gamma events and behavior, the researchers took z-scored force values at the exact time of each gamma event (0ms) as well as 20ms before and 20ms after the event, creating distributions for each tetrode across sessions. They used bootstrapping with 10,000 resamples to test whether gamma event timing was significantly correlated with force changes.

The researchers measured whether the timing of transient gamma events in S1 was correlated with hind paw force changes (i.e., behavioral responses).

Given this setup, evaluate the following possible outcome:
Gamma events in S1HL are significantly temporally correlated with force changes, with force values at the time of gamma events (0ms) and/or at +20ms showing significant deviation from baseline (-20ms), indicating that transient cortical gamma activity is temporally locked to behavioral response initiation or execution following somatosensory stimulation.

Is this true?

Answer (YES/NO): NO